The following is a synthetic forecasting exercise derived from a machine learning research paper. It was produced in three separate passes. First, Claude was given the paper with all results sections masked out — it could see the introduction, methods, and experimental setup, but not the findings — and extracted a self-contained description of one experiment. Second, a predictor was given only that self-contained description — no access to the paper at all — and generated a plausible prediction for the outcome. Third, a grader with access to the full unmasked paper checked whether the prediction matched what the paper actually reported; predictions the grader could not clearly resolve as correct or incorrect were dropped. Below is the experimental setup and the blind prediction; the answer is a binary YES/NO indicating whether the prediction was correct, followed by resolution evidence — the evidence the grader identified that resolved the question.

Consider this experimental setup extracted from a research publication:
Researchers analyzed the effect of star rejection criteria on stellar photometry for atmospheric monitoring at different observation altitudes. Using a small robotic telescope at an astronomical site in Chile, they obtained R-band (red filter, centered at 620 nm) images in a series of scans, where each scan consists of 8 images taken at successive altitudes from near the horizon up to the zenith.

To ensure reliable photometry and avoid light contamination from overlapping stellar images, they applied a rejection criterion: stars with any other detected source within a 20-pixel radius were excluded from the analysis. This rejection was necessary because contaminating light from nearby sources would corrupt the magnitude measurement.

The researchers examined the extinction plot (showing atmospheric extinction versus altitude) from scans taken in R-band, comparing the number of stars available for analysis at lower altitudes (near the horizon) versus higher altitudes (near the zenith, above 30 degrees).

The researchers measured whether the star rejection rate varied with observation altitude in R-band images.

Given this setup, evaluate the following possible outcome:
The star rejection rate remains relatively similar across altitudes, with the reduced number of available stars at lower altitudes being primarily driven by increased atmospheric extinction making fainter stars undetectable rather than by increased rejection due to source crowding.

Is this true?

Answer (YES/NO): NO